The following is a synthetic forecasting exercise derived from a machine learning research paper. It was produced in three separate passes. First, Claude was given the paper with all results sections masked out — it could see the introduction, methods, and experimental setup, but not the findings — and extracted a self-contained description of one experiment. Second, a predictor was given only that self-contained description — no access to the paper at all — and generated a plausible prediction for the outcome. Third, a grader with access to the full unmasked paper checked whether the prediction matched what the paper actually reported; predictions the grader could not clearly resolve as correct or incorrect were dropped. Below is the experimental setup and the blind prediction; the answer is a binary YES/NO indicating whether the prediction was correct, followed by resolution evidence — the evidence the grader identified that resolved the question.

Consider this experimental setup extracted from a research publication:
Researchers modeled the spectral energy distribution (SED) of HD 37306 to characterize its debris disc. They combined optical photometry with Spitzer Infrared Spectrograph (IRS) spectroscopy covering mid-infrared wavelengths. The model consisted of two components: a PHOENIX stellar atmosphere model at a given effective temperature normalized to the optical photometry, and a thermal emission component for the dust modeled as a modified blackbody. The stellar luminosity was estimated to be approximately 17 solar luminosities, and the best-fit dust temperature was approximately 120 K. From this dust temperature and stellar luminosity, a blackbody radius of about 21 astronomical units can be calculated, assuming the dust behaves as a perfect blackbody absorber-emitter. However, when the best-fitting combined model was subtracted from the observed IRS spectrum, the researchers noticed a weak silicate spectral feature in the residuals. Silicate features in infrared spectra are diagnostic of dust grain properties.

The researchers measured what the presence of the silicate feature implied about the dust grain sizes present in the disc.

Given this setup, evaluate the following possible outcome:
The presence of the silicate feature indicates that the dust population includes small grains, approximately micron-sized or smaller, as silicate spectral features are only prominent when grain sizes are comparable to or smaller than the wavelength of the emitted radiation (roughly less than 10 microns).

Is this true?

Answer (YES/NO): YES